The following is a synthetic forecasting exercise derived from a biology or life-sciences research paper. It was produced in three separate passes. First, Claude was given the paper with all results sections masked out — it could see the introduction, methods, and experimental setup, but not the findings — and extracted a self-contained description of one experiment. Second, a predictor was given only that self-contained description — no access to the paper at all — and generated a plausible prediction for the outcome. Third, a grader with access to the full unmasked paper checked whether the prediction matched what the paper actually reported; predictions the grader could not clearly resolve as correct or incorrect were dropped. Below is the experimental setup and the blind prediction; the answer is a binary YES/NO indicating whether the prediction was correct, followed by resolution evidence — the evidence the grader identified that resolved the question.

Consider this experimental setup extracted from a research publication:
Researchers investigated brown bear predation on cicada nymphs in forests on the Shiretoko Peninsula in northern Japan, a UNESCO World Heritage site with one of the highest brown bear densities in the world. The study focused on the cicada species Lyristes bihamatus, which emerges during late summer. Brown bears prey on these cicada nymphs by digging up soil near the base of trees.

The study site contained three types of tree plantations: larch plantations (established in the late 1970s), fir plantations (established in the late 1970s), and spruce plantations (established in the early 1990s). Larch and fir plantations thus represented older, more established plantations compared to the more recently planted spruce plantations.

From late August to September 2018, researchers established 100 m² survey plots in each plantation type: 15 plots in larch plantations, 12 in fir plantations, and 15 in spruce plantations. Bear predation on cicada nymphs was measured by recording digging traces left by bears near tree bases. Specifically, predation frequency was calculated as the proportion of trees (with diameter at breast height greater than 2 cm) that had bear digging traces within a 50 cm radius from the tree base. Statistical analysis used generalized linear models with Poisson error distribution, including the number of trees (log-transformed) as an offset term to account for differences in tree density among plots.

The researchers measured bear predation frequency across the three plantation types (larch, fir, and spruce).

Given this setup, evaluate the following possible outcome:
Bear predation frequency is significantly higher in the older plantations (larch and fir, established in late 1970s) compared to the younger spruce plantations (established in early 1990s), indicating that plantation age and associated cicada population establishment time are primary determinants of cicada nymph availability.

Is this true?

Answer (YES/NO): NO